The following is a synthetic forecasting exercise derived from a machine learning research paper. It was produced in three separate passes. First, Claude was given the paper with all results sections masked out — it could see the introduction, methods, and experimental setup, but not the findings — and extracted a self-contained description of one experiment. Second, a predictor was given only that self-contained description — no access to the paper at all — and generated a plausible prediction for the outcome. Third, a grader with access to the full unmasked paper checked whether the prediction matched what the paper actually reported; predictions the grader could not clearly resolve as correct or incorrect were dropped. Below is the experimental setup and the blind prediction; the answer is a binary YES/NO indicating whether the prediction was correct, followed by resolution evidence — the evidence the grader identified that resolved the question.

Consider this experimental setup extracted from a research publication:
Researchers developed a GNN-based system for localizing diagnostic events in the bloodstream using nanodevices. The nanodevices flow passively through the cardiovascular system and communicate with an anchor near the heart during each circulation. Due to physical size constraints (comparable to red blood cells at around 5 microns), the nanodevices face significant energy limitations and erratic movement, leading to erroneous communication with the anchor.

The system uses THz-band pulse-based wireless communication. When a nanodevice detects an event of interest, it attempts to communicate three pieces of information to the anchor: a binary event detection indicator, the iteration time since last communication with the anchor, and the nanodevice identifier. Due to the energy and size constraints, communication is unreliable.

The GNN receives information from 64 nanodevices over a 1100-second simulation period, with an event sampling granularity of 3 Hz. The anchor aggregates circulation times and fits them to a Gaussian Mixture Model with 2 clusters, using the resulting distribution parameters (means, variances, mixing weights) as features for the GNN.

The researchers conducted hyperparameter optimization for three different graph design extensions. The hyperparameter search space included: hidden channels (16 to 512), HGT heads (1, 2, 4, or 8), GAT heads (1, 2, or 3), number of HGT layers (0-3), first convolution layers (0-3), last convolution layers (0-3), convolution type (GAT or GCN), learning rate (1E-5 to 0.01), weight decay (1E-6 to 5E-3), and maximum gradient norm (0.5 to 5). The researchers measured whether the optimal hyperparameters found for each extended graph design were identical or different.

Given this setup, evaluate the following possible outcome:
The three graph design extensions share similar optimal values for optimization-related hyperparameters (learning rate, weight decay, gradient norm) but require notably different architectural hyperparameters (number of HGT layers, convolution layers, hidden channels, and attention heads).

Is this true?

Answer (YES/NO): NO